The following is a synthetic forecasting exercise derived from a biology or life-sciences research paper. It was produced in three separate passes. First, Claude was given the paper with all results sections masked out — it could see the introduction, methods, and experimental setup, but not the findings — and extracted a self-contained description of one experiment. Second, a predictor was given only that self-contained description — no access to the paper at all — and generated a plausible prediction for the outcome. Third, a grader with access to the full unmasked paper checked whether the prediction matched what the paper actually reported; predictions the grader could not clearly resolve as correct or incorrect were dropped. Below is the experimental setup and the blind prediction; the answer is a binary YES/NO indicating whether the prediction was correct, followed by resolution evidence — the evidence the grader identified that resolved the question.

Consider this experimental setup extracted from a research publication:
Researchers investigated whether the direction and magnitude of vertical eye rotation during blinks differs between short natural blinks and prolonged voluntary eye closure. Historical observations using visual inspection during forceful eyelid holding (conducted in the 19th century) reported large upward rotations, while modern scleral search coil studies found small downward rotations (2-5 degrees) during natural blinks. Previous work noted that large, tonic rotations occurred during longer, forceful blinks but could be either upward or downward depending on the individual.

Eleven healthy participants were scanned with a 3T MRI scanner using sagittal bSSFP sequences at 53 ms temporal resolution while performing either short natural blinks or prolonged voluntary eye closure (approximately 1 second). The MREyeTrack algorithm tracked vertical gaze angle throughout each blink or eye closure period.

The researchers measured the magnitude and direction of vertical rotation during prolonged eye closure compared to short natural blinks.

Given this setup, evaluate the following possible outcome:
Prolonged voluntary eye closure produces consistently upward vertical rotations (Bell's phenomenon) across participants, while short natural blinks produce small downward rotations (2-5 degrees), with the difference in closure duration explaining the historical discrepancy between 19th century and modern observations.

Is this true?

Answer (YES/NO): NO